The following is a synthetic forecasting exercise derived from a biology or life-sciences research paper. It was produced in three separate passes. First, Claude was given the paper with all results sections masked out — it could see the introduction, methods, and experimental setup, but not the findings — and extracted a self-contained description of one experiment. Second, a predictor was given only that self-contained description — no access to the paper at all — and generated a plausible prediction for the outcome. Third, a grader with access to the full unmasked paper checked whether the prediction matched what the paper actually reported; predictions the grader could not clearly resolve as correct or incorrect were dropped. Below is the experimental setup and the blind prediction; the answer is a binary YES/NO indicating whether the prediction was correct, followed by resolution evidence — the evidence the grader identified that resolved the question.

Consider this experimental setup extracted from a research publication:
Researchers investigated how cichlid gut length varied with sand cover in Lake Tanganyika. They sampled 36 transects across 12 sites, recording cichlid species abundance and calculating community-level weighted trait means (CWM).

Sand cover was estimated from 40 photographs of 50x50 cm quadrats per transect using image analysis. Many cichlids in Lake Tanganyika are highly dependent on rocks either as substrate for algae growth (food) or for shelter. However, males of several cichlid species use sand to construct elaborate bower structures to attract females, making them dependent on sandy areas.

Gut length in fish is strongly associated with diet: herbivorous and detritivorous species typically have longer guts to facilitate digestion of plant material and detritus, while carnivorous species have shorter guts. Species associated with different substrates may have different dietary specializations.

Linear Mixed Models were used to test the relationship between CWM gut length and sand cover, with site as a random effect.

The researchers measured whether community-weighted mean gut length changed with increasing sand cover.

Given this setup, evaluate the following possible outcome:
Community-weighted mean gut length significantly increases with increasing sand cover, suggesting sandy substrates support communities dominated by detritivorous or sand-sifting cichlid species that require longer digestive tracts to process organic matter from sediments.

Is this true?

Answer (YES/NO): NO